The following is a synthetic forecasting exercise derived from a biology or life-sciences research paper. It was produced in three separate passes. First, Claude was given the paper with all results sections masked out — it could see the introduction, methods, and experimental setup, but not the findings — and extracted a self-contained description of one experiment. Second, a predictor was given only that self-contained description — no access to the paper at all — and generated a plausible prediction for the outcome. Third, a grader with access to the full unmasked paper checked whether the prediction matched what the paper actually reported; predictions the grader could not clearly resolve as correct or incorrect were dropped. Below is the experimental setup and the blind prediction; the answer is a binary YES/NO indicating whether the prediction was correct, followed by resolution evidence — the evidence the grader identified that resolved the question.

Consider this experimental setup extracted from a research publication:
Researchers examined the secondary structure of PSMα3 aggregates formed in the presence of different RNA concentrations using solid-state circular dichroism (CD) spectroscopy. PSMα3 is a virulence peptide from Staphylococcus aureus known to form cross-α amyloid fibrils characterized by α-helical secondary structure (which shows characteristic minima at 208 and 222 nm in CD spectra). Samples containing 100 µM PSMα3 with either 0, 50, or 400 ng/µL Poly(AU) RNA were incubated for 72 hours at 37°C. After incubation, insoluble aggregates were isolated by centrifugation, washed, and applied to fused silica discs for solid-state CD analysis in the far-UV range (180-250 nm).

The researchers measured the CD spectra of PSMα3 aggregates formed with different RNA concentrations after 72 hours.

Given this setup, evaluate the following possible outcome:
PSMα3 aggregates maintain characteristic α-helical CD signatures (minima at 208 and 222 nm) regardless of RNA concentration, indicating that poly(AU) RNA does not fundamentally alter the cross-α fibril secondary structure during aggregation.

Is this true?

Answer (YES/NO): NO